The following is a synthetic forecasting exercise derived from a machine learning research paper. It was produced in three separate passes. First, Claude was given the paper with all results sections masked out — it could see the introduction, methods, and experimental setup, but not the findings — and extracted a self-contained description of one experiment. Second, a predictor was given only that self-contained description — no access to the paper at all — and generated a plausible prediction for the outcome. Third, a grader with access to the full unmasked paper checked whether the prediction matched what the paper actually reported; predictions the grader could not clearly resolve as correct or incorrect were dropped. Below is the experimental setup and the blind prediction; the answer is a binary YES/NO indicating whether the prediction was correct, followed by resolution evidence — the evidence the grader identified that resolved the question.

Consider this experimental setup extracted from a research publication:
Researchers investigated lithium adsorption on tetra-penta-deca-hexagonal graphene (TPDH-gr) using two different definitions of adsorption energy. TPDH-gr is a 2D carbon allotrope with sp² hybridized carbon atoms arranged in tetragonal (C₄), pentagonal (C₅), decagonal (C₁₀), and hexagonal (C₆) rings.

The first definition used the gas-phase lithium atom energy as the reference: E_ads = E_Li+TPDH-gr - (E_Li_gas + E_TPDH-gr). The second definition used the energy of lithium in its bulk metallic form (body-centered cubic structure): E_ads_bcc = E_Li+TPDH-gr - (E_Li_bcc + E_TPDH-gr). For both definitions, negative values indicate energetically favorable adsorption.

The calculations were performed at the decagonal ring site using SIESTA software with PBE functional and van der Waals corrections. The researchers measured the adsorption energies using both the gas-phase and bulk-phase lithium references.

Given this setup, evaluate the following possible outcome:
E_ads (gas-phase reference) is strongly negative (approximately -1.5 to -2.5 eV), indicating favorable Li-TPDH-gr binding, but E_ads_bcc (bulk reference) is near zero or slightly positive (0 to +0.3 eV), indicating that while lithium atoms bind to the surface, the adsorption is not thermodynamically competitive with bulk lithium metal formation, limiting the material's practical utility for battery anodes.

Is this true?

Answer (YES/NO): NO